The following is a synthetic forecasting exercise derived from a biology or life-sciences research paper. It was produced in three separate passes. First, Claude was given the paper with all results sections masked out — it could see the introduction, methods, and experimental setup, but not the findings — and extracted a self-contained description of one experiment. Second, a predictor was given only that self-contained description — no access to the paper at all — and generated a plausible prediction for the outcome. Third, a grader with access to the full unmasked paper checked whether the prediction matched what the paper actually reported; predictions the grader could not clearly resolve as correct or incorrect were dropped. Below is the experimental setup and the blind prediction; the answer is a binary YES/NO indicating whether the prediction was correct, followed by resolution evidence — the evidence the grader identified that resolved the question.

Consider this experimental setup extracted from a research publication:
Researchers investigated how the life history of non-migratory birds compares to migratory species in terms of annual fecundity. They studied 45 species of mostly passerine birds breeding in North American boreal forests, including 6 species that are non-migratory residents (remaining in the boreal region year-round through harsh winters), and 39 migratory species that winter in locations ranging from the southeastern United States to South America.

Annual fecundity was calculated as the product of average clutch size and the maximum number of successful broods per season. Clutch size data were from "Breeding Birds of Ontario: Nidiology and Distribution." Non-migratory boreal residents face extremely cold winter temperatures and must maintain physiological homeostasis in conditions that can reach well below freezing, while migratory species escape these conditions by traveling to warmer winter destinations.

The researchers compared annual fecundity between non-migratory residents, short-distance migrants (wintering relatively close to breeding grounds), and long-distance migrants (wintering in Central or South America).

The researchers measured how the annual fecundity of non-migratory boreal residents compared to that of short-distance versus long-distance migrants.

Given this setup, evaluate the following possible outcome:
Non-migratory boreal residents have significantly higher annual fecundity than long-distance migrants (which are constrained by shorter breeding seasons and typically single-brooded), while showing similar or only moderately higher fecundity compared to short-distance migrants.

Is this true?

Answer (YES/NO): NO